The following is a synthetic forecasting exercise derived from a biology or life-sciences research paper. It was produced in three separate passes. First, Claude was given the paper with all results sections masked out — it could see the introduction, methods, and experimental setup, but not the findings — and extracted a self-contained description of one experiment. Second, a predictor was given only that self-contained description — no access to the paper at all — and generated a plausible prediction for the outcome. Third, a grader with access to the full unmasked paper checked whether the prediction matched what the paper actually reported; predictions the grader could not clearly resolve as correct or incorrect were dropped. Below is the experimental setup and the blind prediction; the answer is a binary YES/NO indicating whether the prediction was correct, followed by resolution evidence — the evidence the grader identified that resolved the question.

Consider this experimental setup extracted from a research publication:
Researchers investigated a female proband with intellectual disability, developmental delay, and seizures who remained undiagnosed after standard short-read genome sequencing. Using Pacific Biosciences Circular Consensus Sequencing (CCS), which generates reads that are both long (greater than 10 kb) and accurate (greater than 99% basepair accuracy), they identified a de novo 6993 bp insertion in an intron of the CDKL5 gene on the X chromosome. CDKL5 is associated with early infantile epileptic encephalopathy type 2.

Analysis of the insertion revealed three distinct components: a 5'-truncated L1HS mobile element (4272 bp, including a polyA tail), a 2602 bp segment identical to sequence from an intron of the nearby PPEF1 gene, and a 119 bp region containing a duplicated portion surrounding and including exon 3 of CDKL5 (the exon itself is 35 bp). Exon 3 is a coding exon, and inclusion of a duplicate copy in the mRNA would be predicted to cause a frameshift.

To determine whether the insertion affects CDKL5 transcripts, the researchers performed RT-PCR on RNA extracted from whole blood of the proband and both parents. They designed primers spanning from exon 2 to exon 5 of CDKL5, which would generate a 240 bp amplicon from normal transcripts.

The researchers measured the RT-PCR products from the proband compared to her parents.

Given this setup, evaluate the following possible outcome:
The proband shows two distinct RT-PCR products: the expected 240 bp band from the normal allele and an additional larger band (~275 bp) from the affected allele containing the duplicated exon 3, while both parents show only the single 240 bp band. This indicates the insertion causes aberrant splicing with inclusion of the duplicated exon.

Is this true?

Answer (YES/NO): YES